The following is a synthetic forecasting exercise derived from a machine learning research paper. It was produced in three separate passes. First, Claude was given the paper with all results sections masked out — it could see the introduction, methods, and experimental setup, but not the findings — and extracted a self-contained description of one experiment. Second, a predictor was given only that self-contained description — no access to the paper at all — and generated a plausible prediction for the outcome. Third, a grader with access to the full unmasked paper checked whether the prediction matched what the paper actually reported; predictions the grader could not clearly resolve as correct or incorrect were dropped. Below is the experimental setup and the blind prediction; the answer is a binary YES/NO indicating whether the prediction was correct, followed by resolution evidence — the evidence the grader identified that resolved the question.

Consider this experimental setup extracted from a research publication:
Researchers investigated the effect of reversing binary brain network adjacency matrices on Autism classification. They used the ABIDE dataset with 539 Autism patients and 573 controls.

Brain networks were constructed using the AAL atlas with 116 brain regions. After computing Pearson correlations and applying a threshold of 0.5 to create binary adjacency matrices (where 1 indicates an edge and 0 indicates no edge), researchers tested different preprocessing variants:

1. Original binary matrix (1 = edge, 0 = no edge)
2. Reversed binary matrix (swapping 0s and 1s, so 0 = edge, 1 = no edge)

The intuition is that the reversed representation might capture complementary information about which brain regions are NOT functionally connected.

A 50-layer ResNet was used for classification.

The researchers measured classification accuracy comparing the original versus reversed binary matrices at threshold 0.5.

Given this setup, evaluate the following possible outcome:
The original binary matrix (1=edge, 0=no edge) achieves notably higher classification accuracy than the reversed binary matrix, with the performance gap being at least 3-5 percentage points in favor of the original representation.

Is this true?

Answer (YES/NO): NO